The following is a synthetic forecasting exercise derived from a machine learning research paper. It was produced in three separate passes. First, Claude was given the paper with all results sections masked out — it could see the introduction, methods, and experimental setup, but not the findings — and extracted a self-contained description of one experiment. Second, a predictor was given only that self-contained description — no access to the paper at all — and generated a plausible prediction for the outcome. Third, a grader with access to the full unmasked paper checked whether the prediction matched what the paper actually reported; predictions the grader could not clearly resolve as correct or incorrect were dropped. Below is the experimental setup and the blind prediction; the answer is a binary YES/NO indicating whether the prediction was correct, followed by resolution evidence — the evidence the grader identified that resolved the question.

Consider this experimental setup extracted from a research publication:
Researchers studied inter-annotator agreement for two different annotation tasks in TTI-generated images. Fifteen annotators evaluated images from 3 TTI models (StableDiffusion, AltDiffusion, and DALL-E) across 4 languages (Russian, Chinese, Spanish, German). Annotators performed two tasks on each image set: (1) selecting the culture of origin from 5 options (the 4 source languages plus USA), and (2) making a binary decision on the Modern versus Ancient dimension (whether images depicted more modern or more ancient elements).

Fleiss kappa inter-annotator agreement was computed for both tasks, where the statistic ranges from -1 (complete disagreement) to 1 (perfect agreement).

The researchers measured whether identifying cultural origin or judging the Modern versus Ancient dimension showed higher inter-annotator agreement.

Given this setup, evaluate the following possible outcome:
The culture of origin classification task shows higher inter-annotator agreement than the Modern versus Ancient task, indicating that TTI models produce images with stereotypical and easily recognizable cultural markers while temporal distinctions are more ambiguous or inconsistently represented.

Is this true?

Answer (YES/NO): NO